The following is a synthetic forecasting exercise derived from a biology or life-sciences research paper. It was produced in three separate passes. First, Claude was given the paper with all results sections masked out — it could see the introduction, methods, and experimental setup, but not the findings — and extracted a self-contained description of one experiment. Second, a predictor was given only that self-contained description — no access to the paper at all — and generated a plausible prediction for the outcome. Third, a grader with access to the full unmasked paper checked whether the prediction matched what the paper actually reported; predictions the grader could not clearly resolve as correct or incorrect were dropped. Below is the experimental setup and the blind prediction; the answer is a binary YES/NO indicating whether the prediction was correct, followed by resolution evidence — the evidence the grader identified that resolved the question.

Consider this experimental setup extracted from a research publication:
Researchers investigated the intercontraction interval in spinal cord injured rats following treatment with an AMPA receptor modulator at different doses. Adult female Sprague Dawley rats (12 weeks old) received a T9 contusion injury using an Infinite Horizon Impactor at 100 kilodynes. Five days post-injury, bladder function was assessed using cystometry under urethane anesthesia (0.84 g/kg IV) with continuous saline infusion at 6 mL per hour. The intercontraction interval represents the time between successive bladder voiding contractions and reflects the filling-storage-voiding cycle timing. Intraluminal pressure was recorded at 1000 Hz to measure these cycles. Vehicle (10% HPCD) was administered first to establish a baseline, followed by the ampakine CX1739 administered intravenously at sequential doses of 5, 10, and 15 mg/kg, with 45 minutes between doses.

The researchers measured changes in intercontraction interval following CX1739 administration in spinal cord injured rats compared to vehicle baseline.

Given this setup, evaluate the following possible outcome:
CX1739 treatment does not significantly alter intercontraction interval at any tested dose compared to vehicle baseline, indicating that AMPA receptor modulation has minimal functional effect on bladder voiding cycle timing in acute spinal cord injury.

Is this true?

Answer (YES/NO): NO